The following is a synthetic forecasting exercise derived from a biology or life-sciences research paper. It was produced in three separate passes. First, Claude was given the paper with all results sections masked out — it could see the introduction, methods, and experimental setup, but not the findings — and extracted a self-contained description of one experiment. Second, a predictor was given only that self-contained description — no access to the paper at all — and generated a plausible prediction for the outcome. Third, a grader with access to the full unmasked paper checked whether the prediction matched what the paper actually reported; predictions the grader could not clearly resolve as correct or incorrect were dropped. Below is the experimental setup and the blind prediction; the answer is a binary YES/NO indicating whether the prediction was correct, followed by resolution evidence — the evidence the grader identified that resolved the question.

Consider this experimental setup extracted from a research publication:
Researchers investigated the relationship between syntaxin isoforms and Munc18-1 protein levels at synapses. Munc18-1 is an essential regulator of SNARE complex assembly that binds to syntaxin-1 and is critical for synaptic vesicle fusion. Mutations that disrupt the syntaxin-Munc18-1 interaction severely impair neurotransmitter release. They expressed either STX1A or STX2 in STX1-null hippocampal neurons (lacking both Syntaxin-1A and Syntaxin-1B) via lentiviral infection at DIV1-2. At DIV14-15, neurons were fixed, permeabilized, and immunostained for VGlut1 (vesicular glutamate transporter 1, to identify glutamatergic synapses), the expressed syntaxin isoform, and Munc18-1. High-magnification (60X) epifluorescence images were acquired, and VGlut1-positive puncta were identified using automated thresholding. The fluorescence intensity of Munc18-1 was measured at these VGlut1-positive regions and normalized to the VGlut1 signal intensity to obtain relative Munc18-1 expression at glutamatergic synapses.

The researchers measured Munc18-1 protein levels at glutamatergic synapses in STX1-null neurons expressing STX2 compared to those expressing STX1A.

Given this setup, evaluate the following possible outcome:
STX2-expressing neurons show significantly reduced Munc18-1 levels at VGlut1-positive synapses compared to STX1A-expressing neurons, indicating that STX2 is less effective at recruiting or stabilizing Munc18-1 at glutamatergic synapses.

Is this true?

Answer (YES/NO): YES